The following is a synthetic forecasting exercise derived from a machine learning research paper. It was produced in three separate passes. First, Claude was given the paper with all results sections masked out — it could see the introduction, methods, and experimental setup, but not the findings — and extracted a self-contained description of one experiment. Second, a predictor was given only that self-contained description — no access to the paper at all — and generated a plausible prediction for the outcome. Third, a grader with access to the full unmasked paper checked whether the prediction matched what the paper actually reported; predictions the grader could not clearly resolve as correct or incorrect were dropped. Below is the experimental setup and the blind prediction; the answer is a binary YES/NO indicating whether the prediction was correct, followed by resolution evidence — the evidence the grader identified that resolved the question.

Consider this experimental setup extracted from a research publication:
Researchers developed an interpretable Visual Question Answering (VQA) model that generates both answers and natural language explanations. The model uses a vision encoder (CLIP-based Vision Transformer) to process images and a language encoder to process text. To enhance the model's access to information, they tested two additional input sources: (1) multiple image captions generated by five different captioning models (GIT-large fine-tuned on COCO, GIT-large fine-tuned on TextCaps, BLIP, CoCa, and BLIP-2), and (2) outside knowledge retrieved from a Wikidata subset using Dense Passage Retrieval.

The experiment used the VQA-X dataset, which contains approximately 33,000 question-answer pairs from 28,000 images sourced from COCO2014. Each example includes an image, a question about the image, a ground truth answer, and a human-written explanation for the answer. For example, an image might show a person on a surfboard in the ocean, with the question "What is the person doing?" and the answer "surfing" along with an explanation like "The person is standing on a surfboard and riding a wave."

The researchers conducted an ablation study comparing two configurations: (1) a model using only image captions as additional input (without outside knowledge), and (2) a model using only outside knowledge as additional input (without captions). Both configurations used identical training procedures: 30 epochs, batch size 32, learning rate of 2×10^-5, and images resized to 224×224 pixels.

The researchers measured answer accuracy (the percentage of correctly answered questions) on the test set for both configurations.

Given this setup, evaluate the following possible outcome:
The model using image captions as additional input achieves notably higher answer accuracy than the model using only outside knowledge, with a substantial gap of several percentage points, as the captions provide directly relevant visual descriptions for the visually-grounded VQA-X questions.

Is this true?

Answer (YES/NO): NO